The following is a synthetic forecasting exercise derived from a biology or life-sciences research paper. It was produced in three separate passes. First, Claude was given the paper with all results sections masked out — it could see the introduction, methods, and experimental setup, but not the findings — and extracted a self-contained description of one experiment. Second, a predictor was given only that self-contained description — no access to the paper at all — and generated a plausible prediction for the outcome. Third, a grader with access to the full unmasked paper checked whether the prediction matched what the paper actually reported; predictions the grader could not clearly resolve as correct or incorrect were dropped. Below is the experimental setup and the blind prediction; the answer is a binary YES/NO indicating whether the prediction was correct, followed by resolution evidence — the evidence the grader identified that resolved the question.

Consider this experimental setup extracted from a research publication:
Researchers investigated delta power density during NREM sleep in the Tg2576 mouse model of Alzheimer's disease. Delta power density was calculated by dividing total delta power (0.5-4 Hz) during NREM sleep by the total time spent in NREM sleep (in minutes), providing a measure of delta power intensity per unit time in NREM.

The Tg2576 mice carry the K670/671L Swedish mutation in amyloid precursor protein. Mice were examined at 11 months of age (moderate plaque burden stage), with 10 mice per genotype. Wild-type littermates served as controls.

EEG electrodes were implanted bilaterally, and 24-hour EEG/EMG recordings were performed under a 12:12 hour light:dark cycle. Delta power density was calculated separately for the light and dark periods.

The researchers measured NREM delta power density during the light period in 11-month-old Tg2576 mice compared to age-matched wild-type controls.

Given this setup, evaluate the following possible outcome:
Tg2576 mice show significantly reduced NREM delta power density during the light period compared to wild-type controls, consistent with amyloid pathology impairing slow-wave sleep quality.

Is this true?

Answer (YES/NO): NO